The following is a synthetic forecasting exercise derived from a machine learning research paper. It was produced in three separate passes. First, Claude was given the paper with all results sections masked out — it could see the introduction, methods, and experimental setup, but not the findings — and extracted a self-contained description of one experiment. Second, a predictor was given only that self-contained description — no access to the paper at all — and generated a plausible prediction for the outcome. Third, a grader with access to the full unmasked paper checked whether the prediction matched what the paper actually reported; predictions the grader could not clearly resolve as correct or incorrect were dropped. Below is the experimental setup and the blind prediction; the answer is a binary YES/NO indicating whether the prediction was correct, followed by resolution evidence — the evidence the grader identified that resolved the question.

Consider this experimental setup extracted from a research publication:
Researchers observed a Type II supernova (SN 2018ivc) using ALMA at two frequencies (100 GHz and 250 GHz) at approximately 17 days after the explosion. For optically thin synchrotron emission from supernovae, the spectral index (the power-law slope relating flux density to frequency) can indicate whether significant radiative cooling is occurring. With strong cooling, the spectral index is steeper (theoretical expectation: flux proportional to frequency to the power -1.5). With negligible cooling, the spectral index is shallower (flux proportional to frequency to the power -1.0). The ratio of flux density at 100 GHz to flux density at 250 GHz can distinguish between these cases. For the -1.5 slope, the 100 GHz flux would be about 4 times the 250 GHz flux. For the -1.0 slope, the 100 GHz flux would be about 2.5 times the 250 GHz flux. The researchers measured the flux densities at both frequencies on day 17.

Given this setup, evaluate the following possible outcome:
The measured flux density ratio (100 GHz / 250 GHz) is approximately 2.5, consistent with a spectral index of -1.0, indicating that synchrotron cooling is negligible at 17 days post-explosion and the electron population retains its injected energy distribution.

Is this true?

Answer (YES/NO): NO